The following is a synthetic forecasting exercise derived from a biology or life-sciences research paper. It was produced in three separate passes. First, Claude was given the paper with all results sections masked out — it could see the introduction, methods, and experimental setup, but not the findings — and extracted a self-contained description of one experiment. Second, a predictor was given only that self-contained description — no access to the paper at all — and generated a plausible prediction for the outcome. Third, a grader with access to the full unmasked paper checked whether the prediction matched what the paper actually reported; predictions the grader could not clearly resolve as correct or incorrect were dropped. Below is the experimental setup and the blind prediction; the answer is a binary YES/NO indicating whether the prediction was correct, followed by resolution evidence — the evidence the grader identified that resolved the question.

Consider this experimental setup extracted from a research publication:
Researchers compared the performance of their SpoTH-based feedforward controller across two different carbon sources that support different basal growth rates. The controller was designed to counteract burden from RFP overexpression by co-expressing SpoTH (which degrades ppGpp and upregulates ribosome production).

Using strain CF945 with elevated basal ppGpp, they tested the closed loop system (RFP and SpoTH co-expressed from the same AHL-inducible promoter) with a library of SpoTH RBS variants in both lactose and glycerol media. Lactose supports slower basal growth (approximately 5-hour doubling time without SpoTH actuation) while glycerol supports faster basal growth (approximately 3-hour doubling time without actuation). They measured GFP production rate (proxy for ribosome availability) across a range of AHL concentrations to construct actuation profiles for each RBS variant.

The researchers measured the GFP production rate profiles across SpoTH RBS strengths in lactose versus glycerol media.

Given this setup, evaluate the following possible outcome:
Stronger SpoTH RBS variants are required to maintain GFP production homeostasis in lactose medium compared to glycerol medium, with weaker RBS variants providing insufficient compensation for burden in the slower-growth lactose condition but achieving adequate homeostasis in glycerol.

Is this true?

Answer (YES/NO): NO